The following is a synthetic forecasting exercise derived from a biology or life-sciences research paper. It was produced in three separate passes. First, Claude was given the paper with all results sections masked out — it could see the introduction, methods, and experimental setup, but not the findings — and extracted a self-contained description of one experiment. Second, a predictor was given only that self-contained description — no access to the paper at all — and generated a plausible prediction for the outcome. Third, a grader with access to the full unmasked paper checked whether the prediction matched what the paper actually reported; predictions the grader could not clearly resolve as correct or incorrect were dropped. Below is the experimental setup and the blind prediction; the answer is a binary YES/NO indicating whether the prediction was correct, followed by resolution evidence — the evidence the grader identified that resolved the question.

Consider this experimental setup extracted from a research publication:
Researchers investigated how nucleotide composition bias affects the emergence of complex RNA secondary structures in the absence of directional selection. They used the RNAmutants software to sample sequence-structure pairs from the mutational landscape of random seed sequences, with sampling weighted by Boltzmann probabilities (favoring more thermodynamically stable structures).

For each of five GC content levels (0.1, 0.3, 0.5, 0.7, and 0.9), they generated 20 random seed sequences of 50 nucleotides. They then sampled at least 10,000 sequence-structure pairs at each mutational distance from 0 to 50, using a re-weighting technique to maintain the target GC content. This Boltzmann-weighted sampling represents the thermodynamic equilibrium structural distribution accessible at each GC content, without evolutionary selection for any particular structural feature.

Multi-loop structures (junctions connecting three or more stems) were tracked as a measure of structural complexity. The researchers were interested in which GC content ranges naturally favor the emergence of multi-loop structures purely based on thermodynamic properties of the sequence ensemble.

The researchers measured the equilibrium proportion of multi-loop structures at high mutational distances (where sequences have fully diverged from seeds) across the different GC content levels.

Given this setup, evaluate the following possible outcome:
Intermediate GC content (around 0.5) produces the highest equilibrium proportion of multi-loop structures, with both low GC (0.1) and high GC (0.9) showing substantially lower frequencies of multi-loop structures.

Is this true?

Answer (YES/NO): YES